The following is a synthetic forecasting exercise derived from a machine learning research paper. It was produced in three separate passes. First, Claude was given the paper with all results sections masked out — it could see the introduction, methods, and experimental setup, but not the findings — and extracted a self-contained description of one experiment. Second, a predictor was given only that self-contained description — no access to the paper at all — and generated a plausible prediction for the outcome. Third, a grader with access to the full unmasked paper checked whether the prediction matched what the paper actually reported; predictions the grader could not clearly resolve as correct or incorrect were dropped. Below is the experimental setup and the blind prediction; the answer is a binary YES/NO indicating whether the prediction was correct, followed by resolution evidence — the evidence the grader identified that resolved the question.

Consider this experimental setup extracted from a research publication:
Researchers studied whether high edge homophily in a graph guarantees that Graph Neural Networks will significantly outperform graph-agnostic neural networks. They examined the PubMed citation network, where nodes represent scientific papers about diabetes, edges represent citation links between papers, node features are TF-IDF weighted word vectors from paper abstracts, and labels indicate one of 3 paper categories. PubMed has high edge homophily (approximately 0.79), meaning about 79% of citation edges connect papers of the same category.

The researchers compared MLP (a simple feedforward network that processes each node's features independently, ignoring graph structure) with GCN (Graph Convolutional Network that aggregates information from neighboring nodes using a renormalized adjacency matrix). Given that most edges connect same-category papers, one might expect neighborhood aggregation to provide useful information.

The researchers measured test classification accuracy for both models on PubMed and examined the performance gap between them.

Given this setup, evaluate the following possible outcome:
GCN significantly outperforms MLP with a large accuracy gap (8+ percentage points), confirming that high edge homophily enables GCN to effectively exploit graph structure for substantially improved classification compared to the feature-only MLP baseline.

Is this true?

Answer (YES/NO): NO